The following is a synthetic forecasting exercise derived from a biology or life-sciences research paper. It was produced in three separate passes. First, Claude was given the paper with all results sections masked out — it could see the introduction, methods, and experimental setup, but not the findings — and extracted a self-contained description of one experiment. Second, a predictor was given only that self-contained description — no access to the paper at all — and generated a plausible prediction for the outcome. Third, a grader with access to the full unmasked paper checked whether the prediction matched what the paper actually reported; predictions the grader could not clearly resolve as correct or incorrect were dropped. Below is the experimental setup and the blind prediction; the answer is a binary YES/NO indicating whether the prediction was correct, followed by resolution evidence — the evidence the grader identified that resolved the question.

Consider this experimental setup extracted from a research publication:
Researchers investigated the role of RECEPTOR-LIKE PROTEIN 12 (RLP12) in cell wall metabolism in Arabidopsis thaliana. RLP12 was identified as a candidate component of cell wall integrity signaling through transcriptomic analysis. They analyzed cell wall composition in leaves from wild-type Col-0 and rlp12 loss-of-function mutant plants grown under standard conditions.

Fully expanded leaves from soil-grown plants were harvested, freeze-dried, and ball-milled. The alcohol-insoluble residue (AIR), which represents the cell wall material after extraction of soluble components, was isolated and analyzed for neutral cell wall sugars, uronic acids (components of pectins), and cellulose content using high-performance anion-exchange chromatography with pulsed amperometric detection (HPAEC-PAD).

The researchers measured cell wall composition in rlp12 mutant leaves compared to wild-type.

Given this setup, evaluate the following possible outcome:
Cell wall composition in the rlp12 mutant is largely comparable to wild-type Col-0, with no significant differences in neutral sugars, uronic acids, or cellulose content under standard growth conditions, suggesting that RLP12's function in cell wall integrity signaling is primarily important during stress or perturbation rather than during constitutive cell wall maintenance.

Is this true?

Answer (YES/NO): YES